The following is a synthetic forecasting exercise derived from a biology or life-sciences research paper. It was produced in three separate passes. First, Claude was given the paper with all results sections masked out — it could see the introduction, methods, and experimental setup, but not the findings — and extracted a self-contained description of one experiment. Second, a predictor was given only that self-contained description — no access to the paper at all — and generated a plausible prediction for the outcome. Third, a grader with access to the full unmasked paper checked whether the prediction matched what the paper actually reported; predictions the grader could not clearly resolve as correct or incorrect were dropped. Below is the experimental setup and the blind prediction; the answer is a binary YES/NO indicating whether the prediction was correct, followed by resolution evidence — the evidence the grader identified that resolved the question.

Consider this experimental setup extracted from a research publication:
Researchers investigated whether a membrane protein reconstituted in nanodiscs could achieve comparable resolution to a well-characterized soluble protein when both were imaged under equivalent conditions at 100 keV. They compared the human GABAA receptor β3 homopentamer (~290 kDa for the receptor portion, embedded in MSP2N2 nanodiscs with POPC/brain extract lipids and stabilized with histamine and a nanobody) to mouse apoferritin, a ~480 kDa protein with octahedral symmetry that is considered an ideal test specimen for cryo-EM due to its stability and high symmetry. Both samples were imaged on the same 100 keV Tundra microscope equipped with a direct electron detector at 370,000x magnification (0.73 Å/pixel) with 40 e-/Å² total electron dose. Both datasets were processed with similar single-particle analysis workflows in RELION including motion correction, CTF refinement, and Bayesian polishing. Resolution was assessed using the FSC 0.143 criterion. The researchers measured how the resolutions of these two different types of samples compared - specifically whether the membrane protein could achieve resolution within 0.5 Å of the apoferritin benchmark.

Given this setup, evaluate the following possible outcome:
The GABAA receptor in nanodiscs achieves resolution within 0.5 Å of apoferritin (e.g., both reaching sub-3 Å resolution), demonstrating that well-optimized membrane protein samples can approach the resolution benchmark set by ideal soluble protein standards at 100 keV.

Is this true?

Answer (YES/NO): NO